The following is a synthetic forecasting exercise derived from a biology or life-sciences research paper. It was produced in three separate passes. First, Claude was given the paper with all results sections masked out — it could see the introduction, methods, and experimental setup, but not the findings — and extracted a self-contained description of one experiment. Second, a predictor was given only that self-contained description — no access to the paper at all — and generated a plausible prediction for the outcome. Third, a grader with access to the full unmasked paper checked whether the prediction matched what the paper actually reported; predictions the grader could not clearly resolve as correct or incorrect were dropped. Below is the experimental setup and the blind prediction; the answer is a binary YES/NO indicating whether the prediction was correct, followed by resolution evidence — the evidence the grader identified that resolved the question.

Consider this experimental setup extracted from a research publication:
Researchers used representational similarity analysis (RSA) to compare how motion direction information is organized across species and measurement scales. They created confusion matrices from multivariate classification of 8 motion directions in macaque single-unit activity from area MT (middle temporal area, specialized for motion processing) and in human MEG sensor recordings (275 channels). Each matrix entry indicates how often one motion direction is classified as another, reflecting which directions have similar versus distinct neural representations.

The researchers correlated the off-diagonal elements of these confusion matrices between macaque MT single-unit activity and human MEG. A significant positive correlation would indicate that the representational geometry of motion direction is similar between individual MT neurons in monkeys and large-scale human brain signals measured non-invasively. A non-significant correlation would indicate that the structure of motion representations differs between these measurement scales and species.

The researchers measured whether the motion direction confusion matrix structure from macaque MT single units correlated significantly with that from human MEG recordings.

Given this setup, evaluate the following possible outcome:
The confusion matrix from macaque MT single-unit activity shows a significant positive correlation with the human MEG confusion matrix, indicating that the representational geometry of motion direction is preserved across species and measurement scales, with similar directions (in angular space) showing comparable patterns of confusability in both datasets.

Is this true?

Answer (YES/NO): NO